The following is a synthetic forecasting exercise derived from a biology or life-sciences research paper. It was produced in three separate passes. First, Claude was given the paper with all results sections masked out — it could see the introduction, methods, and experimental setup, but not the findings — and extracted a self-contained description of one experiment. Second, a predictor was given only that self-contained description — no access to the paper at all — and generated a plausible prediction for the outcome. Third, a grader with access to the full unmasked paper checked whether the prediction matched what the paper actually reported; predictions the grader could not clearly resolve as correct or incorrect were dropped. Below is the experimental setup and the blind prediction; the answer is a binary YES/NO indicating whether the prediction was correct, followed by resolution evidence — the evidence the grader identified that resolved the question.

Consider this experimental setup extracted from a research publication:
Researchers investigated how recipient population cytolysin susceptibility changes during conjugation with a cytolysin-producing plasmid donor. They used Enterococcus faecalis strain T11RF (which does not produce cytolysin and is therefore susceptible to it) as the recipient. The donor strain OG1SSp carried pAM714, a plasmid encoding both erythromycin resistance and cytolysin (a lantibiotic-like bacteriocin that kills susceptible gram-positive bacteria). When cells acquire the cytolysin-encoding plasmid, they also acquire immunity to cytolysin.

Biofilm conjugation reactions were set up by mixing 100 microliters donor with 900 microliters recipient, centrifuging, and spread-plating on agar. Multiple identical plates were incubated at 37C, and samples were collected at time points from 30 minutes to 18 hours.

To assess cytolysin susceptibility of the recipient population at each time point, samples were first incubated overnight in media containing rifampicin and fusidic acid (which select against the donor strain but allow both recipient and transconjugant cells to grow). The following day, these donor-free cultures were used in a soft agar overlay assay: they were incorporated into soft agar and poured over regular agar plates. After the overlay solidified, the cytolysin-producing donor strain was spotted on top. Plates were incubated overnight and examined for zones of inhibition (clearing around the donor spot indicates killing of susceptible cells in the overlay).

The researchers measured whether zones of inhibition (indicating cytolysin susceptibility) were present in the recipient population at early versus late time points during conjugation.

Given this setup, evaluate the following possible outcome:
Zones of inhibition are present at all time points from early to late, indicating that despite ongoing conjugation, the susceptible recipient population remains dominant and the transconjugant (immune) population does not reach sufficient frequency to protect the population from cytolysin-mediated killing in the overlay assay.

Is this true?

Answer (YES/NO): NO